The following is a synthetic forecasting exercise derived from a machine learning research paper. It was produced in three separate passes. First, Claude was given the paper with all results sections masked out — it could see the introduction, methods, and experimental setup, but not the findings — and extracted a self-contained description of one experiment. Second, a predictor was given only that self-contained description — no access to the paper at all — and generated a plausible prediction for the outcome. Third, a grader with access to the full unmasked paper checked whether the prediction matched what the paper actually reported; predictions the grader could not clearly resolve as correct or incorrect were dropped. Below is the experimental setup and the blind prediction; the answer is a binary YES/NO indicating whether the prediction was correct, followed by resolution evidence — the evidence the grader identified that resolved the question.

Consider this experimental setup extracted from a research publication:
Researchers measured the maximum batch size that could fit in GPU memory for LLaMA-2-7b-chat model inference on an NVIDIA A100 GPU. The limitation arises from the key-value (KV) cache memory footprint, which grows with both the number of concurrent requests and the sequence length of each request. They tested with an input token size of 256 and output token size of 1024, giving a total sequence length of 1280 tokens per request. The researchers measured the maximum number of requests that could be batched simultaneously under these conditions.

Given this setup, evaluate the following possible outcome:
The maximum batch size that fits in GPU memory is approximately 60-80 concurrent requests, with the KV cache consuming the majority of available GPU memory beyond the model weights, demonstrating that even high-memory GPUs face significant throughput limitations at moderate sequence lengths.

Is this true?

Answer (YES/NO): NO